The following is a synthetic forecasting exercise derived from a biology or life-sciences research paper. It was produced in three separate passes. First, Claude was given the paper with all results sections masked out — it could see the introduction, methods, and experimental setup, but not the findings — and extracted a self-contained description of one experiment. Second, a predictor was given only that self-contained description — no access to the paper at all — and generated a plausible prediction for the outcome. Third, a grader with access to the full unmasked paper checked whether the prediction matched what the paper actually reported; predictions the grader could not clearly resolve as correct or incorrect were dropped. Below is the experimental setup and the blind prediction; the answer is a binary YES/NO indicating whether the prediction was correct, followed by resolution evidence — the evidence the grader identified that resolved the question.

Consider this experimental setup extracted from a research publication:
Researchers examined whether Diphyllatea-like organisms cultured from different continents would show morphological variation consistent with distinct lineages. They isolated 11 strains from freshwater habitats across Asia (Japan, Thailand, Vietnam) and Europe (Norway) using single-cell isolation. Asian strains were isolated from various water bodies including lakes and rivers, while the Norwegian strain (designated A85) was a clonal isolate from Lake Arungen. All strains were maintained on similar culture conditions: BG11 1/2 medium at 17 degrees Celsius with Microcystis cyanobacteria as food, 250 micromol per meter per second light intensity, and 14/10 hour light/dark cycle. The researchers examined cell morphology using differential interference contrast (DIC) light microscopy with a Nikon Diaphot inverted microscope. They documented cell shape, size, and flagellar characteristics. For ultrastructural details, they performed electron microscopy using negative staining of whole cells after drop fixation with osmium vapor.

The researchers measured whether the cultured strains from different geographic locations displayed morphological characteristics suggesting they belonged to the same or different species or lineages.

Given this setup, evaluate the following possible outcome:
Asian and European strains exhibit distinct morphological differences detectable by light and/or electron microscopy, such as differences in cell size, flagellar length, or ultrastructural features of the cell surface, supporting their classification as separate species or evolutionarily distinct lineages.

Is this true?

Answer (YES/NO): NO